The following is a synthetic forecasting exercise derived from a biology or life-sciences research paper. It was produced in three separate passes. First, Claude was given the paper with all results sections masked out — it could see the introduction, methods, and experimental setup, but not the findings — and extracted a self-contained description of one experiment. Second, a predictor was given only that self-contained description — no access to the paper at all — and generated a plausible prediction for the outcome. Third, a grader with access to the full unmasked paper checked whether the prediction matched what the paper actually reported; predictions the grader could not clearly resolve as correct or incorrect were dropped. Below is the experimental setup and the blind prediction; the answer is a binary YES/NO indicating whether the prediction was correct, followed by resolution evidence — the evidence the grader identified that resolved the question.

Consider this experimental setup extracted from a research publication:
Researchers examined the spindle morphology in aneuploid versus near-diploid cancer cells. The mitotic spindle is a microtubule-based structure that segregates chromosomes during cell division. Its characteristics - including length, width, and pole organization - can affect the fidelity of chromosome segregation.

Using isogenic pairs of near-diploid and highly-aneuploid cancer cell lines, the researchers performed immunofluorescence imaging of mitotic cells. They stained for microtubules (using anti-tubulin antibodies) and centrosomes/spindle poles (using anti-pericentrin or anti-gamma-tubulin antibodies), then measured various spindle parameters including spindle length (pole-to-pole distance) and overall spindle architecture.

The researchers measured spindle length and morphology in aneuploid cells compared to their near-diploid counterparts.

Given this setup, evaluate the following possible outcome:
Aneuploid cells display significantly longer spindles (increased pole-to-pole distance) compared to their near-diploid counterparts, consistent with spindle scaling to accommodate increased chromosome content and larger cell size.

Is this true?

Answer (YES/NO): YES